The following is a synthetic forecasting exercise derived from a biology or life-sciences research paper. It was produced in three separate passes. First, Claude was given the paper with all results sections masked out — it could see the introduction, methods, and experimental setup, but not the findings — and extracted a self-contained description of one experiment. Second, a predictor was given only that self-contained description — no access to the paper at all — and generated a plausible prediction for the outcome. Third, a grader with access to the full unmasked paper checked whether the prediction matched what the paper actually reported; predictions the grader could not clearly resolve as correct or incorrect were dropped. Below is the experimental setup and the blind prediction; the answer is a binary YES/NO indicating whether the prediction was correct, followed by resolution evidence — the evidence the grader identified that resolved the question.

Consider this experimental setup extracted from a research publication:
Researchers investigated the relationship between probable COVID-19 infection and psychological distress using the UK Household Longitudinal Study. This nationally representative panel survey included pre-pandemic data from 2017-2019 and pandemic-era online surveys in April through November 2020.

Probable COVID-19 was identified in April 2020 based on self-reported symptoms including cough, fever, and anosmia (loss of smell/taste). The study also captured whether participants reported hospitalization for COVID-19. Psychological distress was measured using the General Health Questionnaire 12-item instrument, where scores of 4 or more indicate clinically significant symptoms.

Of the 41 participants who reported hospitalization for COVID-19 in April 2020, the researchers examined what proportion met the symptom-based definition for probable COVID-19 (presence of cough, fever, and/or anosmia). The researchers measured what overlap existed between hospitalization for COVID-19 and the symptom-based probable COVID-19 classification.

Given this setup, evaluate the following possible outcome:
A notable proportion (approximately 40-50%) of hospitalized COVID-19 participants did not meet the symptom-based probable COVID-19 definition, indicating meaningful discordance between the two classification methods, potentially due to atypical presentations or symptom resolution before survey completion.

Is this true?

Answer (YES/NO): NO